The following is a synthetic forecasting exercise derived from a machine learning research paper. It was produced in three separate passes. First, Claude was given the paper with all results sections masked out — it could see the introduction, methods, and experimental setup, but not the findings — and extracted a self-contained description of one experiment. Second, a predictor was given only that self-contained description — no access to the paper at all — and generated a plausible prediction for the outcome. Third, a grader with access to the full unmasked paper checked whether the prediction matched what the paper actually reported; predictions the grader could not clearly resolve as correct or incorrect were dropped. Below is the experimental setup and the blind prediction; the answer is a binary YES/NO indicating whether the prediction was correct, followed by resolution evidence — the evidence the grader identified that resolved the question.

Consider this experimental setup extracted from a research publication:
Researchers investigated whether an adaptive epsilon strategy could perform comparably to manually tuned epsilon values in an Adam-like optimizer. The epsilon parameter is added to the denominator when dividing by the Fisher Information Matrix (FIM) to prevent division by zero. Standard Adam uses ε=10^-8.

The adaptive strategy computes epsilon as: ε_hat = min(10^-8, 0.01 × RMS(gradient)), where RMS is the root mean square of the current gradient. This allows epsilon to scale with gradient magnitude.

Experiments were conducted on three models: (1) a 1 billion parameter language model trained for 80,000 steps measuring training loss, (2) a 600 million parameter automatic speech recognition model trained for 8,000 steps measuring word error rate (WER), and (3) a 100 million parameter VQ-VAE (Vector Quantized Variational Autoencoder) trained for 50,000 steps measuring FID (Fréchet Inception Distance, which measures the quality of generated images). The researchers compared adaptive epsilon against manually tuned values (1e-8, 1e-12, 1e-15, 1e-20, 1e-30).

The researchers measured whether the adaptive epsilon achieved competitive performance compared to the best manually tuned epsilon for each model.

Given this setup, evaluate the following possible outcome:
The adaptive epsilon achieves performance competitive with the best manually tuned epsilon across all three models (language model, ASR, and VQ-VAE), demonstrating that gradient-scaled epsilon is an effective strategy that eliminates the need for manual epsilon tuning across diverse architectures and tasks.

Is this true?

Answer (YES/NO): YES